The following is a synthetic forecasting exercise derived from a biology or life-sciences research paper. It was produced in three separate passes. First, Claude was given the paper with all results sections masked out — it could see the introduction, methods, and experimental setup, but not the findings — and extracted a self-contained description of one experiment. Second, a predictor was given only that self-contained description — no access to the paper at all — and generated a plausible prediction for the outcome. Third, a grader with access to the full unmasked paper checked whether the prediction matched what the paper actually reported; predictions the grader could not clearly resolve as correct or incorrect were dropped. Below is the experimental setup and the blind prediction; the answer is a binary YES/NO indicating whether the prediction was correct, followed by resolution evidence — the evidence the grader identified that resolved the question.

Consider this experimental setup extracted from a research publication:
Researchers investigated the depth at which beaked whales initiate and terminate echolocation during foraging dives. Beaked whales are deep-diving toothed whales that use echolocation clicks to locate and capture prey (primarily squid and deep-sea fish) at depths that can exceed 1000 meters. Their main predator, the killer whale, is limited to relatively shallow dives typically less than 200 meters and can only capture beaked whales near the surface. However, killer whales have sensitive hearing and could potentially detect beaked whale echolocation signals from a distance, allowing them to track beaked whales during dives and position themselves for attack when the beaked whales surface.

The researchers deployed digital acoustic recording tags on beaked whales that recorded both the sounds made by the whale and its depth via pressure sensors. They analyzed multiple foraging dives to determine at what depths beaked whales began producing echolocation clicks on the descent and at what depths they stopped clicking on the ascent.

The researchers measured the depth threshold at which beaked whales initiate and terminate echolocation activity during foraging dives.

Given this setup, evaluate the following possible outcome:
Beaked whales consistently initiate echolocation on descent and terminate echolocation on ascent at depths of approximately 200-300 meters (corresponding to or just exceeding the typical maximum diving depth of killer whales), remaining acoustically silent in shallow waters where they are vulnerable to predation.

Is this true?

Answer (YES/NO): NO